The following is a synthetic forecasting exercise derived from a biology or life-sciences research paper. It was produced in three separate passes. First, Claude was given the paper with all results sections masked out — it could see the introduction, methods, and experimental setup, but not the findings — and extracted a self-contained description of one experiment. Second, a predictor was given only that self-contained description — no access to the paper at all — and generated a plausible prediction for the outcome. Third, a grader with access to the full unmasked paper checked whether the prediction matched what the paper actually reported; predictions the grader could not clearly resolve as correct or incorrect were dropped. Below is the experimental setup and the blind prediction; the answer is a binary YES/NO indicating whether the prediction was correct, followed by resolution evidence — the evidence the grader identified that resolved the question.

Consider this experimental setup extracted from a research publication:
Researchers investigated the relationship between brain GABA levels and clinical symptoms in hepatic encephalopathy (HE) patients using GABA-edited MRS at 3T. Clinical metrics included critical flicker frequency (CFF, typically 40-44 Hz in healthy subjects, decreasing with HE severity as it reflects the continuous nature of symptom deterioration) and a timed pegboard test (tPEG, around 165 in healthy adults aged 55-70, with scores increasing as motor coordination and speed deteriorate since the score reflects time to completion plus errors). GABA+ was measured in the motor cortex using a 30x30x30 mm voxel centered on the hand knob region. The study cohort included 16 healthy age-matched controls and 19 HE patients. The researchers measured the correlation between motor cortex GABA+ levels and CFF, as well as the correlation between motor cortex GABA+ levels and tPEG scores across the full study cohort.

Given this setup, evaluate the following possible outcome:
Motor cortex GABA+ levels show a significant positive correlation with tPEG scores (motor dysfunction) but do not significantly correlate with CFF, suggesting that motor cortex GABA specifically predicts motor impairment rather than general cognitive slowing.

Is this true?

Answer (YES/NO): NO